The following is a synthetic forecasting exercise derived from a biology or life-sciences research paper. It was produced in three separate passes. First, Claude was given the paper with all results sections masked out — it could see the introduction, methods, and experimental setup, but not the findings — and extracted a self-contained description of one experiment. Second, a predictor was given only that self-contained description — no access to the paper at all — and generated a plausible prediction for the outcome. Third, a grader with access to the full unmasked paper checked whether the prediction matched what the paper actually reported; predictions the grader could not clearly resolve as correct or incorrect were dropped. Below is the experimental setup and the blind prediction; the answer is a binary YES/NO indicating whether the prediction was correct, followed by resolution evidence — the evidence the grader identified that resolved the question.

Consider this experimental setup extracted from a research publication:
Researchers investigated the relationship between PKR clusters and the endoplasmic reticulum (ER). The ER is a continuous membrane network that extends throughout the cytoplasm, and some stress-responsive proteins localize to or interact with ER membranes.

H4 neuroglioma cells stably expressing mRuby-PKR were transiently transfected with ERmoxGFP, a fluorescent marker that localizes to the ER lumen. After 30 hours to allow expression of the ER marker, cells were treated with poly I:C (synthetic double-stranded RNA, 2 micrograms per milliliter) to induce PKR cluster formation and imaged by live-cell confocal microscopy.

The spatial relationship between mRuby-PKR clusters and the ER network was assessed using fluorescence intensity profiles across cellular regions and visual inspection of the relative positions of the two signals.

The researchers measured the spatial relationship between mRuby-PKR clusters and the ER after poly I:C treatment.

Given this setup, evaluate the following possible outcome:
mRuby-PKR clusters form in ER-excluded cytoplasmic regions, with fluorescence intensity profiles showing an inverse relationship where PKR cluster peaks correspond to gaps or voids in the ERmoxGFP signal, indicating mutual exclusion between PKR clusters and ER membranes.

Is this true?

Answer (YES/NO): NO